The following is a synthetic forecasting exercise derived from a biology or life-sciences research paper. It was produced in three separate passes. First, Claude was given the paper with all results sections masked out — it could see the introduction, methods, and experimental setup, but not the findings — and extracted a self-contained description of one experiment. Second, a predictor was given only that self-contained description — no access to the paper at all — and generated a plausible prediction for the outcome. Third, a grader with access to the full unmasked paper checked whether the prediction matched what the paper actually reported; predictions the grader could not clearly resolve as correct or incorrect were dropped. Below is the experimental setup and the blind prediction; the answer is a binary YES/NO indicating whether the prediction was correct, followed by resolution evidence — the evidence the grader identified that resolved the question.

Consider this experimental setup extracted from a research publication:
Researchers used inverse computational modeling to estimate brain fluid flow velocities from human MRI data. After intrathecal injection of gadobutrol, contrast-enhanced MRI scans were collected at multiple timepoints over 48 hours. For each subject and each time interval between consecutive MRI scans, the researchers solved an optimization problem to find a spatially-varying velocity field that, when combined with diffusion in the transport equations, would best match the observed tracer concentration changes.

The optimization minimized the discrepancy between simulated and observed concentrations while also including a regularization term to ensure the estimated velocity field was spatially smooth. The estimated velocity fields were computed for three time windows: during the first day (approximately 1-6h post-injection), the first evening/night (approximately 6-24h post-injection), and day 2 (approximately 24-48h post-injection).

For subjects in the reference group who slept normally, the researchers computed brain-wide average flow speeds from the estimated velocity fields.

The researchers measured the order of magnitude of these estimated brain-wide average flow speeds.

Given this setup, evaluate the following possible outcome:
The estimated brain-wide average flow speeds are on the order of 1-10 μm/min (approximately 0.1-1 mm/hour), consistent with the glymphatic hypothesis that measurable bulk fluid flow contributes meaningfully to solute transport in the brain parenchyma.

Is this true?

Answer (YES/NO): YES